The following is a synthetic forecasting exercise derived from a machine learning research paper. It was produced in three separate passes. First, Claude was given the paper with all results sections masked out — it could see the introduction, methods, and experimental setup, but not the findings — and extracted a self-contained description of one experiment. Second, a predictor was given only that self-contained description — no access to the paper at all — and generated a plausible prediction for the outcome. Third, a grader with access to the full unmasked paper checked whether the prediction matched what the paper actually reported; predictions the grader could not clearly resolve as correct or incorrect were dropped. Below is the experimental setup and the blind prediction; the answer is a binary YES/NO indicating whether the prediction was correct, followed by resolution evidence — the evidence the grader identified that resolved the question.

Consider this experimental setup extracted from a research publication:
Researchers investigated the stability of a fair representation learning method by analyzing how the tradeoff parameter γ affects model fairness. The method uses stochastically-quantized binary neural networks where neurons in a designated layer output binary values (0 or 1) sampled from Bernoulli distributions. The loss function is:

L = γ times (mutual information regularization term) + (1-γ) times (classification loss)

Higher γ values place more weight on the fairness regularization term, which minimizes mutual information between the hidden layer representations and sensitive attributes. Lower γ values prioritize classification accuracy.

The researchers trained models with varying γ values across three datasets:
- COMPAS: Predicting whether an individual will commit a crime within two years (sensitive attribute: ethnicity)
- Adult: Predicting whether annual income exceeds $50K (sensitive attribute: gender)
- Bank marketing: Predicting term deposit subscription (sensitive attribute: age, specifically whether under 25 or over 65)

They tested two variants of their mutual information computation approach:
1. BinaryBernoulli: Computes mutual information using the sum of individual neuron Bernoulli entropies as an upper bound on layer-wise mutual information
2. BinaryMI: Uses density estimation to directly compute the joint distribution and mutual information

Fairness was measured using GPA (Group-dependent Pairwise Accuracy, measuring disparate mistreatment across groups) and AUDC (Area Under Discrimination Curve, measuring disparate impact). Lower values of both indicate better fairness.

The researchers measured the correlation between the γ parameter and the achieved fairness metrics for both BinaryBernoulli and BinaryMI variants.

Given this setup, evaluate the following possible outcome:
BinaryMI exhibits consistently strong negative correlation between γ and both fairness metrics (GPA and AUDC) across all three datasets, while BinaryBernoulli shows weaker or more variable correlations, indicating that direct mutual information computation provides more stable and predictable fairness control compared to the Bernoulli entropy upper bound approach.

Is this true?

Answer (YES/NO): NO